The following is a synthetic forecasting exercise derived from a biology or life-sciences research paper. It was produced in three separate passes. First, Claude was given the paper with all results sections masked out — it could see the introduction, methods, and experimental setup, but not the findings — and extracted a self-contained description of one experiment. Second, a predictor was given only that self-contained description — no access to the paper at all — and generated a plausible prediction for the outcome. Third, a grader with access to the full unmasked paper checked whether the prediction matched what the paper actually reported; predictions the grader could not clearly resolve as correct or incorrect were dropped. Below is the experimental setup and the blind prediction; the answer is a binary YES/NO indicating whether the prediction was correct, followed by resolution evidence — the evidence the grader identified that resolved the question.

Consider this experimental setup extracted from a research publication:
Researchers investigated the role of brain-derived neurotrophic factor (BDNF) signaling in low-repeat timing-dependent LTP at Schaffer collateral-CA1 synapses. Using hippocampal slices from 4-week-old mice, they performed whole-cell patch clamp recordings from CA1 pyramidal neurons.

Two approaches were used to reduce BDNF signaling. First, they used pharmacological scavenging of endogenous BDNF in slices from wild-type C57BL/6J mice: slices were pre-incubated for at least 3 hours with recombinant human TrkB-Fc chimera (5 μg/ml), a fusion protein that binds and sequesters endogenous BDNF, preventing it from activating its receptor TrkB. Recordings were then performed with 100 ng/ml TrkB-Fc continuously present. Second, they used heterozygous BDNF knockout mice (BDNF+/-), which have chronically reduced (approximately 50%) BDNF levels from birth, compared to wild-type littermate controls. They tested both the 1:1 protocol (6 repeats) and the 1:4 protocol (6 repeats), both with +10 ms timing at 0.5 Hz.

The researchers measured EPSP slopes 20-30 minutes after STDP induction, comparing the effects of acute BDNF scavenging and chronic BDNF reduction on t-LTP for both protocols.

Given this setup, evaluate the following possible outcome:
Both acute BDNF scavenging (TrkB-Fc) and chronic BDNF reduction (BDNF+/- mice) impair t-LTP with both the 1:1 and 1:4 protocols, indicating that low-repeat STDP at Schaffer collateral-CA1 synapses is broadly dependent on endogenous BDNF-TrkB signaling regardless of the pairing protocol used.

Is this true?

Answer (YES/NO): NO